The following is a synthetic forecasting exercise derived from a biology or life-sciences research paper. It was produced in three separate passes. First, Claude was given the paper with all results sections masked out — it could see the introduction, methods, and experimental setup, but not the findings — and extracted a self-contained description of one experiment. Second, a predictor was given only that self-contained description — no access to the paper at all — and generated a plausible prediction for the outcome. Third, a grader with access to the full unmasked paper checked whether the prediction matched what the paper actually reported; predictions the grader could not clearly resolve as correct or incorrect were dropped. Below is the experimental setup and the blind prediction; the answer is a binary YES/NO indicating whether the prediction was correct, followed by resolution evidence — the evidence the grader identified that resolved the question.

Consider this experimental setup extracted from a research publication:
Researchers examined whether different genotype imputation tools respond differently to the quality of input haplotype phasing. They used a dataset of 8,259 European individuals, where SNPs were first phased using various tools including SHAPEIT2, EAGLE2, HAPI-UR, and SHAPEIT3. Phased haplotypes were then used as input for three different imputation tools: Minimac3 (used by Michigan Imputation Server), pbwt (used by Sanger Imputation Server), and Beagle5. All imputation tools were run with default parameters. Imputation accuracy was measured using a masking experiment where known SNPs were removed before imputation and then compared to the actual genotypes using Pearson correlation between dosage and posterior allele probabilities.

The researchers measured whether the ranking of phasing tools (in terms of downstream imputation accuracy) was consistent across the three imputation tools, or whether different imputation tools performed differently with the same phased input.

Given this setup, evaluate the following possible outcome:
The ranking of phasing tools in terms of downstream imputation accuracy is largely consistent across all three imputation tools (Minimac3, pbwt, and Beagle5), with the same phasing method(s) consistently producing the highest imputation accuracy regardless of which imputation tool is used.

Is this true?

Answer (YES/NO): YES